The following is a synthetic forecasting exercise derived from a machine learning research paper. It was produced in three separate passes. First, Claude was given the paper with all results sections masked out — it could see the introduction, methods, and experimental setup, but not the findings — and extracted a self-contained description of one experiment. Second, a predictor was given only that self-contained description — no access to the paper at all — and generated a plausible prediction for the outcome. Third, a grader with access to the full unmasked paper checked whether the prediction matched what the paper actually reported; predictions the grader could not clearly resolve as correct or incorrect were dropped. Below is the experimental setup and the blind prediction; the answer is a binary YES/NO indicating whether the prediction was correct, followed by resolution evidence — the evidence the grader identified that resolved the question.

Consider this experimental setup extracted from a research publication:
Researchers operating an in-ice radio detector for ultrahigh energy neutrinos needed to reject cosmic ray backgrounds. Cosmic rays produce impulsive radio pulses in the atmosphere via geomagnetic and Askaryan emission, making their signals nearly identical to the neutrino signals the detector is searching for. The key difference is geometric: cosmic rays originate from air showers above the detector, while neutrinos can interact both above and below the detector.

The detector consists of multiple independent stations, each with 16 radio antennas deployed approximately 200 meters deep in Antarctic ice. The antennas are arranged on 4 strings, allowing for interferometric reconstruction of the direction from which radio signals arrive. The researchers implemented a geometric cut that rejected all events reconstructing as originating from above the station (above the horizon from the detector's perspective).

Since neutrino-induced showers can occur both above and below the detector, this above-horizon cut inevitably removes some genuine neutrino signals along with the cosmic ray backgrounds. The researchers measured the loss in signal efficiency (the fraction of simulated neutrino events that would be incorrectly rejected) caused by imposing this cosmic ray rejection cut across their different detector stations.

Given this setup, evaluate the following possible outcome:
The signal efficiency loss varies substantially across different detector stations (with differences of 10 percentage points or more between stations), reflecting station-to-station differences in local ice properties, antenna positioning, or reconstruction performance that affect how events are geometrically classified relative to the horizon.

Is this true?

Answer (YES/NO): YES